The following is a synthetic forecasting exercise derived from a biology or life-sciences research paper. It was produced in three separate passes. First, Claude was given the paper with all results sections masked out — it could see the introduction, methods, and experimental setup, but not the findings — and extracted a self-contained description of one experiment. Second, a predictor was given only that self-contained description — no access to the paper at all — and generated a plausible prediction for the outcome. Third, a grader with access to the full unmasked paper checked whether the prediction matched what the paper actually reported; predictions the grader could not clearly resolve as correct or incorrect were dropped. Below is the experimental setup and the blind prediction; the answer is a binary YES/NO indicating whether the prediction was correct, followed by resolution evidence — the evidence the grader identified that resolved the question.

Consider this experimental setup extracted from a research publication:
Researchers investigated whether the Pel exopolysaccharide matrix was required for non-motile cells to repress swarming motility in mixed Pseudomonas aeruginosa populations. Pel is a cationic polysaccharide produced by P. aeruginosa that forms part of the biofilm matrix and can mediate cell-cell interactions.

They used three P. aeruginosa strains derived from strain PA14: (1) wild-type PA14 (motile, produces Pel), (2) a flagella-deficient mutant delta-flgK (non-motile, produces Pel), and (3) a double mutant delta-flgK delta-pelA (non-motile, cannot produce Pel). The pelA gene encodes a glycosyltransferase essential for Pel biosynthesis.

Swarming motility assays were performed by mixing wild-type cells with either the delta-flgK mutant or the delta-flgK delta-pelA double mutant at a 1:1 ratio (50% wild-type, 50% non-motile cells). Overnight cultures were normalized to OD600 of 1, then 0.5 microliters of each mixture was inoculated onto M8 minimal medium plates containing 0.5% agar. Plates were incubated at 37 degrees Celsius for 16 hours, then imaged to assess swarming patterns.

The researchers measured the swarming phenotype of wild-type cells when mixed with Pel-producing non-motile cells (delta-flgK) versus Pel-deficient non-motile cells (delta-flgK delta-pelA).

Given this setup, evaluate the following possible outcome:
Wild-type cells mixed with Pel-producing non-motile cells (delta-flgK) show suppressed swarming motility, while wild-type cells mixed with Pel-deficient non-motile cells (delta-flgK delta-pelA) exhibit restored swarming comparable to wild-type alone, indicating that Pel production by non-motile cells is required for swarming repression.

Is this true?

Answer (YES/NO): YES